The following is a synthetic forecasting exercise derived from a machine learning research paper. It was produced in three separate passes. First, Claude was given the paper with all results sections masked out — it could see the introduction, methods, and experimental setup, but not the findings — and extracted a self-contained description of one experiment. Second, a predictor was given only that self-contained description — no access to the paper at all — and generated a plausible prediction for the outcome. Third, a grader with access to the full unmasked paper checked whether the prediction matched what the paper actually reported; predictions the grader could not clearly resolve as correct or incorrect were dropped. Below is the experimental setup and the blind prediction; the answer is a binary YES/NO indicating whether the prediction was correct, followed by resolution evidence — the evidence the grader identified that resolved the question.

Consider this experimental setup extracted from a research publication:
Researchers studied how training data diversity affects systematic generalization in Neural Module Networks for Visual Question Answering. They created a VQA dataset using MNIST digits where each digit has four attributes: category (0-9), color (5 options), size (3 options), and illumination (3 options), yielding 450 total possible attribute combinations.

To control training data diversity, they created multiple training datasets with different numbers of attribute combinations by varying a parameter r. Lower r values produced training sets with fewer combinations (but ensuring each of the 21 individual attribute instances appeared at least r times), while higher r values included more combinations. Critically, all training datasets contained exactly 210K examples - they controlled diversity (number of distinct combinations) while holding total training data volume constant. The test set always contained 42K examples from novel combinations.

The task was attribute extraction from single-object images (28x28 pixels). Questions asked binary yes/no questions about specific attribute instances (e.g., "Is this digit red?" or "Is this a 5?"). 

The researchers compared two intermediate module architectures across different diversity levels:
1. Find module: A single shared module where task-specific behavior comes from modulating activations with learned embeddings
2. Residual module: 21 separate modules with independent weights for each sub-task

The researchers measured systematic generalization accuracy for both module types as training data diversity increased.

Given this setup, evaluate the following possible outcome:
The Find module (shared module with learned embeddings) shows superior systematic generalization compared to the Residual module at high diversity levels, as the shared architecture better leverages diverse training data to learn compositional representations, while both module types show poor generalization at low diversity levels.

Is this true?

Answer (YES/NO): NO